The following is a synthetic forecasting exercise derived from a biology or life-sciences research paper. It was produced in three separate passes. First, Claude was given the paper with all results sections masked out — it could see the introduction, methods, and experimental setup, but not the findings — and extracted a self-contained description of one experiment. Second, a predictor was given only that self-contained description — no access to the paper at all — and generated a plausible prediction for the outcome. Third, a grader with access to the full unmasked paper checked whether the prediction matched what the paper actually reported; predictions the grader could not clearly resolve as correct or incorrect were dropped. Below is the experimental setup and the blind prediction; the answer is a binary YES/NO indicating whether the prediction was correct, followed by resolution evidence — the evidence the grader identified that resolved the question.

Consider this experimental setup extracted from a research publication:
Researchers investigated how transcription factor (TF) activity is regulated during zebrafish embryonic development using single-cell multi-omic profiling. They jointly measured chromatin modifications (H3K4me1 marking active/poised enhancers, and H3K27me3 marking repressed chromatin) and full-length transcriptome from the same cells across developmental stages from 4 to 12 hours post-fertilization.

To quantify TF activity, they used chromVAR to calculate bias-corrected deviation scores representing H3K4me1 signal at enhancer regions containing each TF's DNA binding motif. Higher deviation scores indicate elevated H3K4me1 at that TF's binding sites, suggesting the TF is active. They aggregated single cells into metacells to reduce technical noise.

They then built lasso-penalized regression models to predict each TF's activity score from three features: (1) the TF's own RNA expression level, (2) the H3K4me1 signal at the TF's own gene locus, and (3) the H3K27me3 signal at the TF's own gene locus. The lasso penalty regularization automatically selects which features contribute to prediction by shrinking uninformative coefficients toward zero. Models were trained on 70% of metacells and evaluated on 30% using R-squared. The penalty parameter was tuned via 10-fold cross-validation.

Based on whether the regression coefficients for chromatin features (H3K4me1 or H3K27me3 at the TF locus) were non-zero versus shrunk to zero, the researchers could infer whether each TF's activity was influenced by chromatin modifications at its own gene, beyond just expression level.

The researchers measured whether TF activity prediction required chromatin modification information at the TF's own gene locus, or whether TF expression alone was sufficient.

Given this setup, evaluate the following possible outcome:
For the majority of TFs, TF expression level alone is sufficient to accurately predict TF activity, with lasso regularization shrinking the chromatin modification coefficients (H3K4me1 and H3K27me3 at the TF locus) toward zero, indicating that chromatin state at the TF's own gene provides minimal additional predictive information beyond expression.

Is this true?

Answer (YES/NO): YES